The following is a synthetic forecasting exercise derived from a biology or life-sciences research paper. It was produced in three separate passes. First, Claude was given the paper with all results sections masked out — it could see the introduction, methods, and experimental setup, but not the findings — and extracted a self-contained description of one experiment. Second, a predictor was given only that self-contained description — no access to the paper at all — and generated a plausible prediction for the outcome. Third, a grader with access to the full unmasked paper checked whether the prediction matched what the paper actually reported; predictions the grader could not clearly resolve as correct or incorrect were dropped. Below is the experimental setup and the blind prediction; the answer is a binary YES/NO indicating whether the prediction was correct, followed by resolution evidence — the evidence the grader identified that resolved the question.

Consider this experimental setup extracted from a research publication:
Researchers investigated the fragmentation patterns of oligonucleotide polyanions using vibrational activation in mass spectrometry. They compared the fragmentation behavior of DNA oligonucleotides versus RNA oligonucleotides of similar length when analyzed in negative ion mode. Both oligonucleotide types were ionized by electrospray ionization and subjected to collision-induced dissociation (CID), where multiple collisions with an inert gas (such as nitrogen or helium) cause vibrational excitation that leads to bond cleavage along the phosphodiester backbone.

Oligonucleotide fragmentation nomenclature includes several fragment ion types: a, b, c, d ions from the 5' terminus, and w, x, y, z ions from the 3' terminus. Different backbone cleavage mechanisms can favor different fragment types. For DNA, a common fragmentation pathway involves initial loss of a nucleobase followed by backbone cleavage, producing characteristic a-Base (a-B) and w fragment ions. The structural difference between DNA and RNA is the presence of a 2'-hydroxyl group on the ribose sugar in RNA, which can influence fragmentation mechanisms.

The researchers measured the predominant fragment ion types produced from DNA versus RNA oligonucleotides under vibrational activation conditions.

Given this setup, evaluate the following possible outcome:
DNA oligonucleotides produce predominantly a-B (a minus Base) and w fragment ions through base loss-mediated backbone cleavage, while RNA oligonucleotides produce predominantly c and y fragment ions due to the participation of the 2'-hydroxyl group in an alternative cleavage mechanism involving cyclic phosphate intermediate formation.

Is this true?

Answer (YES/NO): YES